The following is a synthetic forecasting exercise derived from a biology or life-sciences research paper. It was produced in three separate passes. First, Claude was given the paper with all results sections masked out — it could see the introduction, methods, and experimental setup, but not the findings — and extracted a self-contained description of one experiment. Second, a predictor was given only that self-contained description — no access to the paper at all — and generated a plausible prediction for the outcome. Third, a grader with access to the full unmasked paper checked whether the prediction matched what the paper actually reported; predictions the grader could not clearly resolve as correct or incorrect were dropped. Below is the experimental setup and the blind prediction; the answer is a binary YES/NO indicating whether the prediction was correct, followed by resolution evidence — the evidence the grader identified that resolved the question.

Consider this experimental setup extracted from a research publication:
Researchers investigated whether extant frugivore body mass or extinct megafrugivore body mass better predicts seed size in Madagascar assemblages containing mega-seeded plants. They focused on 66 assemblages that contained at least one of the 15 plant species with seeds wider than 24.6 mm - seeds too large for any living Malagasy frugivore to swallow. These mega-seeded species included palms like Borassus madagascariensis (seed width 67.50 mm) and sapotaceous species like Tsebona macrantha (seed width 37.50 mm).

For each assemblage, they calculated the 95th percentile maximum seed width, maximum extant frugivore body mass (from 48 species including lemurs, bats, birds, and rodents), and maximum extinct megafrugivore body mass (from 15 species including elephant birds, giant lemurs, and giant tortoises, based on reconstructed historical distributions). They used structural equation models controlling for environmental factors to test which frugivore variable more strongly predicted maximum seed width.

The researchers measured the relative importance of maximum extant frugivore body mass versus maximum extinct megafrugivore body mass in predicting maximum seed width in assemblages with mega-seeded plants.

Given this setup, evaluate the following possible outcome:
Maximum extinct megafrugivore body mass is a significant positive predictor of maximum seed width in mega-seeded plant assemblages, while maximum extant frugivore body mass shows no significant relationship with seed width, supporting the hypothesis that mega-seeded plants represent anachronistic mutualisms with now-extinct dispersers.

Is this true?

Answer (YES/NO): YES